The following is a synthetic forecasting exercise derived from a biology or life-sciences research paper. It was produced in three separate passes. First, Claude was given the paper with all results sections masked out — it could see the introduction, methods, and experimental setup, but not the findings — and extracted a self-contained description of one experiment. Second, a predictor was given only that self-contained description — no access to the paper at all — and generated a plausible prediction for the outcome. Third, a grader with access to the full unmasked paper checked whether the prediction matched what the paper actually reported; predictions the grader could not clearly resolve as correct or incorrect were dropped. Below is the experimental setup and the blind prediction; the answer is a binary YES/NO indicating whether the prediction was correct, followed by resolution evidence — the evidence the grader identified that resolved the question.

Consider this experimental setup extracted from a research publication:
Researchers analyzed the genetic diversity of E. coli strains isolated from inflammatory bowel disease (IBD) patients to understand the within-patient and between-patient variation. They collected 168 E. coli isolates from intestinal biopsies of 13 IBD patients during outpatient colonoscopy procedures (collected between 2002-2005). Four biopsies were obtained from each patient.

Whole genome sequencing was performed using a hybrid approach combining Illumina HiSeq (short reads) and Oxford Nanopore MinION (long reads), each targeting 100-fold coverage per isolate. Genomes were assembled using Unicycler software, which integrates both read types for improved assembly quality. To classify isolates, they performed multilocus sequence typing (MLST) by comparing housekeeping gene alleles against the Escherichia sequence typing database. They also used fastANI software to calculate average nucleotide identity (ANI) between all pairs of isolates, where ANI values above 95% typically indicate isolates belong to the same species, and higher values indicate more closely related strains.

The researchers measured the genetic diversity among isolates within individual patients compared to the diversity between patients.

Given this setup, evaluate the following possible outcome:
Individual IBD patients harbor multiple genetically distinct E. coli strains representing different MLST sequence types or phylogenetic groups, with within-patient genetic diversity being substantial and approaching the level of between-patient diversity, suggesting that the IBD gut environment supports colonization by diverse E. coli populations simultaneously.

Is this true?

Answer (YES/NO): NO